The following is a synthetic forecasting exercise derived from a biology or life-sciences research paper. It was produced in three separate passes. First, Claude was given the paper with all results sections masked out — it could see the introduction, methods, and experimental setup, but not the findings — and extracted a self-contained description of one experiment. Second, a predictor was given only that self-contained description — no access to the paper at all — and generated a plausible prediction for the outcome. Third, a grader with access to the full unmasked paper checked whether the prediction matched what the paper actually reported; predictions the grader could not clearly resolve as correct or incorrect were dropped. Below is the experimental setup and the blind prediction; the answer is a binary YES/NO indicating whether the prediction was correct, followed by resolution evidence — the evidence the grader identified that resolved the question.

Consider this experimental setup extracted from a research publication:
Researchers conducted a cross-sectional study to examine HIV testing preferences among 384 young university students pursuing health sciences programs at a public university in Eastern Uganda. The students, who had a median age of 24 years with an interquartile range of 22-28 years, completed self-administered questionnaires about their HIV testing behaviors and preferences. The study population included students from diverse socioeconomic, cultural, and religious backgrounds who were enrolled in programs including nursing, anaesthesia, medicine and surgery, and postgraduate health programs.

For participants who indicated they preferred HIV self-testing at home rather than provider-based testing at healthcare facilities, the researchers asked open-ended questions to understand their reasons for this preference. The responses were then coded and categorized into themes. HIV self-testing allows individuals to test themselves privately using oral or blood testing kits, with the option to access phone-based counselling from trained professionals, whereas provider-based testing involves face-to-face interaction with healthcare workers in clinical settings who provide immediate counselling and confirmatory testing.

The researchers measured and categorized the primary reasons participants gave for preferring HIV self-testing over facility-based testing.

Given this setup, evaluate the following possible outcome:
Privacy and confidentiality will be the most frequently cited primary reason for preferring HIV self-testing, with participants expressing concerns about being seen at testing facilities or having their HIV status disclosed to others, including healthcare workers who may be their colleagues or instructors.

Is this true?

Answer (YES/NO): NO